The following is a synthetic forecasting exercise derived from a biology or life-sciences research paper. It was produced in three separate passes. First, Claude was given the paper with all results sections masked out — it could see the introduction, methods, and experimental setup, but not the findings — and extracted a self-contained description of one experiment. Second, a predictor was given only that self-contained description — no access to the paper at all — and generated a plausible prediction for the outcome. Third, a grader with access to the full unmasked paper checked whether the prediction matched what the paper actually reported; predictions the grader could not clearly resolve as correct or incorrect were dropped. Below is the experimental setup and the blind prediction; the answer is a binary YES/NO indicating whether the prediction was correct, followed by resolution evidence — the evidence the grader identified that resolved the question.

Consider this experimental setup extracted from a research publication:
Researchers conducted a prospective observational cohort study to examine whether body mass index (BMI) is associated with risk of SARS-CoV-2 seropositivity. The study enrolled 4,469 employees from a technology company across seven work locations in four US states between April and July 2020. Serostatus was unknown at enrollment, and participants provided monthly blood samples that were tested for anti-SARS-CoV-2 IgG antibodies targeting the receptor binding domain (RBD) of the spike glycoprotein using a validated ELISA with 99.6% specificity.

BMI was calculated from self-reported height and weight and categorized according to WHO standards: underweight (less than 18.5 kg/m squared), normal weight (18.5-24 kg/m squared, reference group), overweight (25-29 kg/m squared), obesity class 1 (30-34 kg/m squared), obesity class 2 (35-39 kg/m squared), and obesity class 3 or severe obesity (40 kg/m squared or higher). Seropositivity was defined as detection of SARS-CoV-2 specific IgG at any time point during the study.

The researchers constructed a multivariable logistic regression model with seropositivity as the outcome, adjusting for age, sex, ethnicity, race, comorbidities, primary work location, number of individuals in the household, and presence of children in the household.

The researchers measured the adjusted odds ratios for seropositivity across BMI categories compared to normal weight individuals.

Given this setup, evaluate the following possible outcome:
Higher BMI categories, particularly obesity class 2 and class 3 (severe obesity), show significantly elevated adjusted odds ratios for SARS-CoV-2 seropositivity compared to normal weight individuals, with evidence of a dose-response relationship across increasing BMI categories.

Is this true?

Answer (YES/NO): NO